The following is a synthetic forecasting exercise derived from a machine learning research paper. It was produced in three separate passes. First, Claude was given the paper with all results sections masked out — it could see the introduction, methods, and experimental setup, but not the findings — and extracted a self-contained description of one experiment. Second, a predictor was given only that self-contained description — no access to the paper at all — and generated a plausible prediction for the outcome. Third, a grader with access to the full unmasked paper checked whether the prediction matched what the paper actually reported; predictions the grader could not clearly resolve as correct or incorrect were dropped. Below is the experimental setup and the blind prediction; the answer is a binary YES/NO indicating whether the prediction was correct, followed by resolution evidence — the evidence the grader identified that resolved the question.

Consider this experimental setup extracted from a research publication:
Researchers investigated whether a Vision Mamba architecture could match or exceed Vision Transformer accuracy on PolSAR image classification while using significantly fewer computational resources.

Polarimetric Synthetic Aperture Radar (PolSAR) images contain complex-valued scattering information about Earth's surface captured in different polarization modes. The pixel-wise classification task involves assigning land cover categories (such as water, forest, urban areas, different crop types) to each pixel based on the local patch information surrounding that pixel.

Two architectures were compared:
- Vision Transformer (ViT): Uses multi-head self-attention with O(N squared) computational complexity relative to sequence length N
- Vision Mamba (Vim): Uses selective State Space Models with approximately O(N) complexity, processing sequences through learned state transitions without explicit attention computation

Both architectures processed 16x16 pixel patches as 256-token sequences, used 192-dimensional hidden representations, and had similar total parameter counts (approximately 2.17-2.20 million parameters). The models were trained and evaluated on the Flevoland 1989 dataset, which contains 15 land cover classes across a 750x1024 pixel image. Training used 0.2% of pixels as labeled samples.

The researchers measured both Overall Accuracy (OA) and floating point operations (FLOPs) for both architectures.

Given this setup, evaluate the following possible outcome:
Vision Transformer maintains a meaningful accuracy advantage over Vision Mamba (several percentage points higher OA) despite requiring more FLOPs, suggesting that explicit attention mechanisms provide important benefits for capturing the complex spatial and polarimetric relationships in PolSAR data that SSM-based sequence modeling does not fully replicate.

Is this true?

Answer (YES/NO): NO